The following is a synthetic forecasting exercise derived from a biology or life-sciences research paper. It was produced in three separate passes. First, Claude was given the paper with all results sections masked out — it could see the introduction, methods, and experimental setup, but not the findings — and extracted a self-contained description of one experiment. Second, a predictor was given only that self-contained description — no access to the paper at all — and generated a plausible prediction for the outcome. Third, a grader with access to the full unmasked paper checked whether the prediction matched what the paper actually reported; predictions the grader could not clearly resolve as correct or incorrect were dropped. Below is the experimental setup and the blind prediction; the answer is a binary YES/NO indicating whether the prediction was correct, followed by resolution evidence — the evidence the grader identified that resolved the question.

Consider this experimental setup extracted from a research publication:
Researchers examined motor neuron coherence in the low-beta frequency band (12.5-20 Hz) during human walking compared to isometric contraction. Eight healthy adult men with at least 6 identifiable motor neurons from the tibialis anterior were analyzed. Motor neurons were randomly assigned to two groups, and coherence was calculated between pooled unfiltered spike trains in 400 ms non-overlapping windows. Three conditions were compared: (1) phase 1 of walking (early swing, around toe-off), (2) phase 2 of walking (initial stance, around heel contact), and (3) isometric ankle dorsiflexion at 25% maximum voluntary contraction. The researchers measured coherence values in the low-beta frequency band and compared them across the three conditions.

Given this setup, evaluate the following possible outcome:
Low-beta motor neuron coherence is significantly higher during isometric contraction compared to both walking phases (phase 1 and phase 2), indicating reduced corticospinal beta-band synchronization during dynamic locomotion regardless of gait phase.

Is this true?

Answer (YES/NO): NO